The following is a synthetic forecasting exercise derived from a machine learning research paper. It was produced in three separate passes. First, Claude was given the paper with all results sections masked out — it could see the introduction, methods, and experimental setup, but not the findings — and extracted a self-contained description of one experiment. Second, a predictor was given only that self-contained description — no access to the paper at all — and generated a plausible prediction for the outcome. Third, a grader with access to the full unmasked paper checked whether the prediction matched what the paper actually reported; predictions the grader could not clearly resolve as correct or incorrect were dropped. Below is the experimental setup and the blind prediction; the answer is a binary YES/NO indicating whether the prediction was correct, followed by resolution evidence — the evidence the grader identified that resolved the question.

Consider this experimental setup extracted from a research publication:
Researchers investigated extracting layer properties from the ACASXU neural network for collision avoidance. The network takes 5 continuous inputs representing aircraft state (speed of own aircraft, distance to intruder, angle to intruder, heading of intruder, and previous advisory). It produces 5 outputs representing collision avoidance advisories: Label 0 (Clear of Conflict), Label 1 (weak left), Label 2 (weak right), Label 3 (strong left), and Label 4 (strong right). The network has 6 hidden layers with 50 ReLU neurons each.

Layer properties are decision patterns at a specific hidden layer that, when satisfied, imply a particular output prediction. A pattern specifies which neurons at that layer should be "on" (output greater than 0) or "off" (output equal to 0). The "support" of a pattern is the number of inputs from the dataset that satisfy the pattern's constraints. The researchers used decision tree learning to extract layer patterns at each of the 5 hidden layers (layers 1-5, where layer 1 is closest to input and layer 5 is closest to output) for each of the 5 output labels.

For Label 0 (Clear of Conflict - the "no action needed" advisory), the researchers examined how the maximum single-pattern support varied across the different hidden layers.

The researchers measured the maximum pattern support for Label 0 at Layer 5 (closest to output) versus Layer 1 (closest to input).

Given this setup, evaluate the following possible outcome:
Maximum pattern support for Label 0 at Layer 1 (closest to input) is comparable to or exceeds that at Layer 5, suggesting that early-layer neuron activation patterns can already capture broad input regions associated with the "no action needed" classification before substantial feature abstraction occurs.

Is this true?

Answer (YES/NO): NO